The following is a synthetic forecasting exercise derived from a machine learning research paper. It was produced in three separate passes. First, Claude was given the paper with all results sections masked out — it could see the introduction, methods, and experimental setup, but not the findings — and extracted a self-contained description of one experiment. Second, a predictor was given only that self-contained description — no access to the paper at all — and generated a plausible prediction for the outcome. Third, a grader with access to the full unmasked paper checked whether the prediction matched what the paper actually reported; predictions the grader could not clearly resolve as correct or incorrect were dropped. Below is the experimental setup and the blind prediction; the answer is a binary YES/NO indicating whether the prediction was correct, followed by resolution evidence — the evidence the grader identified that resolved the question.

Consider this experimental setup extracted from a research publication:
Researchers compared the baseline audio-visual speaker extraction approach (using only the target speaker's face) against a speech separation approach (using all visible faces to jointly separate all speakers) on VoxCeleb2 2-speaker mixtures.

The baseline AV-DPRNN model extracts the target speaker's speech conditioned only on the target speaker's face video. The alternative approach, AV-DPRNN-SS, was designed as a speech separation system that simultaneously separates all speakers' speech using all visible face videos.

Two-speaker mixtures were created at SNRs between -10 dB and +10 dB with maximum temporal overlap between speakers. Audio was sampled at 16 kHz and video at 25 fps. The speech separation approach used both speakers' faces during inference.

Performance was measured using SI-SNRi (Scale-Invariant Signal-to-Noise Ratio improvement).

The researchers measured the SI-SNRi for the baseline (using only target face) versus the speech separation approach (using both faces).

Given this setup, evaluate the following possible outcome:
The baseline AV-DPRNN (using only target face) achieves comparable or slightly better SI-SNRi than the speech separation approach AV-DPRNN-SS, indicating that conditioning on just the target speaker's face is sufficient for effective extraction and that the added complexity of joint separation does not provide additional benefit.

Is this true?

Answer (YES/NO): YES